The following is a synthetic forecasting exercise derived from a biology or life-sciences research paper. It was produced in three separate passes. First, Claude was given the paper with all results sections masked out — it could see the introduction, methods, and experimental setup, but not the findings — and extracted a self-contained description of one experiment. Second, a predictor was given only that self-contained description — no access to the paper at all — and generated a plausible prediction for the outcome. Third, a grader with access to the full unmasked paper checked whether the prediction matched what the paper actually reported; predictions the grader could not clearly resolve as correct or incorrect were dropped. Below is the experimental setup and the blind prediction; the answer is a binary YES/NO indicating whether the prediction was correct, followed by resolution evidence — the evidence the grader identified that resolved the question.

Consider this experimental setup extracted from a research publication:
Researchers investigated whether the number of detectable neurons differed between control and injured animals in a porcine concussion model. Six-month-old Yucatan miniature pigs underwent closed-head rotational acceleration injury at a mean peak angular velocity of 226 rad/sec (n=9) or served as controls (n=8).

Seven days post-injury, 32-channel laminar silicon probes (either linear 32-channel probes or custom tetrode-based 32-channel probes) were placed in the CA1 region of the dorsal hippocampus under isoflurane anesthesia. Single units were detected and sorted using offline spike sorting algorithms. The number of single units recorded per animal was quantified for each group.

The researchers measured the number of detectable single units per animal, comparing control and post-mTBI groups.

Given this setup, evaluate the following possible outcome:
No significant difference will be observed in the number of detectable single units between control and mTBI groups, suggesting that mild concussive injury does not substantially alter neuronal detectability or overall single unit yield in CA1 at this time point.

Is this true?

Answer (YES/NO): YES